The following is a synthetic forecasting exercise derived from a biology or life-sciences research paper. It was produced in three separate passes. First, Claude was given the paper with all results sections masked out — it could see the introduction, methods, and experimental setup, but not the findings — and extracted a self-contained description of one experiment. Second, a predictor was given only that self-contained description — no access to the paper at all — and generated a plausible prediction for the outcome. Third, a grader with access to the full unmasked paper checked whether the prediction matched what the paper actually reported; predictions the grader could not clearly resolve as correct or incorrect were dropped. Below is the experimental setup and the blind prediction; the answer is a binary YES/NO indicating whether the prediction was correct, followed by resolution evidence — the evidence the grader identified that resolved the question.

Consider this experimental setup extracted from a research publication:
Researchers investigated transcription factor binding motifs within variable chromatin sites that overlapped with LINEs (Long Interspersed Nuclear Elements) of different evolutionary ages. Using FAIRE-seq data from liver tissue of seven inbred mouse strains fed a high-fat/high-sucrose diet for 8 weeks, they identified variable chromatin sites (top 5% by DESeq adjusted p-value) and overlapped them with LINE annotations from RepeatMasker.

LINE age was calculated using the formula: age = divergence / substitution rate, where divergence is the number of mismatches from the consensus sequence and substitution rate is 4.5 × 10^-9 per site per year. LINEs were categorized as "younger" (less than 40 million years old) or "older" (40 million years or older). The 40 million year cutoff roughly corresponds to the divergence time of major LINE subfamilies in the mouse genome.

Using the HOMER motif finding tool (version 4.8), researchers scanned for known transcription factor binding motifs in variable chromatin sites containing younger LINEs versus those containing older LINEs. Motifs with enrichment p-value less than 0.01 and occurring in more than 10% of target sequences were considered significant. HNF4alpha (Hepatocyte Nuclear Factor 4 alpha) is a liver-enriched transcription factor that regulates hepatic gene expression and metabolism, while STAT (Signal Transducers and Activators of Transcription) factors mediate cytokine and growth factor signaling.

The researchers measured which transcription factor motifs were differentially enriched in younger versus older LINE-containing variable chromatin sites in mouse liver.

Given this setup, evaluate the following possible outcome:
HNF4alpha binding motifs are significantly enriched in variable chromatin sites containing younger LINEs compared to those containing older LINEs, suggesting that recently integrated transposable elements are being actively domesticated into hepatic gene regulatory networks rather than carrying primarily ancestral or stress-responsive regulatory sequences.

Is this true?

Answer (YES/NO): NO